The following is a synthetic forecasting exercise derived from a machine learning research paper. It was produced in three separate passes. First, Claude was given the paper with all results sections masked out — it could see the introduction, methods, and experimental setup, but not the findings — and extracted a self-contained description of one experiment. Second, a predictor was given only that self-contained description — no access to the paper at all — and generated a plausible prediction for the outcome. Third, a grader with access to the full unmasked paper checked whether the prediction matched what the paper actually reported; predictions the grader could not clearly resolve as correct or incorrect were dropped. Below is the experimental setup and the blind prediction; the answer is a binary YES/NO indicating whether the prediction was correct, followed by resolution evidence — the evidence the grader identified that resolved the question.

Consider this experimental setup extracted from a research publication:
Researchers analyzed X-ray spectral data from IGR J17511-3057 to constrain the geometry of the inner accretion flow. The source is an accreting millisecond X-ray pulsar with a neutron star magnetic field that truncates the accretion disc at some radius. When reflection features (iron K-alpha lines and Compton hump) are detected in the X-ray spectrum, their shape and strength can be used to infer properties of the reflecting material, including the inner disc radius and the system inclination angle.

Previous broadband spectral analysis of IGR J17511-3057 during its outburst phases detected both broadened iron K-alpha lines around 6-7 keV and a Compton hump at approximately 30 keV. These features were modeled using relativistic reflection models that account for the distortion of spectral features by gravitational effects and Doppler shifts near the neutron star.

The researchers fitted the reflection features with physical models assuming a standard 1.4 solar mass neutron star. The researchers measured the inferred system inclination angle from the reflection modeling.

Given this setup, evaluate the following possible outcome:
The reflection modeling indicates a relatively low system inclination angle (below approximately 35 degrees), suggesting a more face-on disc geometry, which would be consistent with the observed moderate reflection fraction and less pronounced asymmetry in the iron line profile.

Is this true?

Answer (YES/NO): NO